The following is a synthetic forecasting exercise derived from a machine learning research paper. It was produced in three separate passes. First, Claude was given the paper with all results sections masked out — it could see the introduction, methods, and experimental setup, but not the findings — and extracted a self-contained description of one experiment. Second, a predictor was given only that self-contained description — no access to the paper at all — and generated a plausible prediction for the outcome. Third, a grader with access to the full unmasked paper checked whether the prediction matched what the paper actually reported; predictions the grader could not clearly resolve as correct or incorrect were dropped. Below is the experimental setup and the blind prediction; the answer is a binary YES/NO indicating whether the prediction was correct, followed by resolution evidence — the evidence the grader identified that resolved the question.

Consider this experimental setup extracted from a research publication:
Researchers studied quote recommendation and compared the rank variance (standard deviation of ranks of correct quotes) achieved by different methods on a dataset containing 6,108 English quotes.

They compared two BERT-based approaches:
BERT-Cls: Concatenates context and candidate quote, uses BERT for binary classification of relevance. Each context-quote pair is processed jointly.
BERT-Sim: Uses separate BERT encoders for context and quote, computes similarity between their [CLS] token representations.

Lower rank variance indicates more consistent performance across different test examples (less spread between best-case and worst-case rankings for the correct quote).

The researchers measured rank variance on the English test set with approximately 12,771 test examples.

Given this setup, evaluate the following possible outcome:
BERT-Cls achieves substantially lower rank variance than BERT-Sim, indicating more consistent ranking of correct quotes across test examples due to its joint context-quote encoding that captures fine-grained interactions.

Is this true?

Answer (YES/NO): YES